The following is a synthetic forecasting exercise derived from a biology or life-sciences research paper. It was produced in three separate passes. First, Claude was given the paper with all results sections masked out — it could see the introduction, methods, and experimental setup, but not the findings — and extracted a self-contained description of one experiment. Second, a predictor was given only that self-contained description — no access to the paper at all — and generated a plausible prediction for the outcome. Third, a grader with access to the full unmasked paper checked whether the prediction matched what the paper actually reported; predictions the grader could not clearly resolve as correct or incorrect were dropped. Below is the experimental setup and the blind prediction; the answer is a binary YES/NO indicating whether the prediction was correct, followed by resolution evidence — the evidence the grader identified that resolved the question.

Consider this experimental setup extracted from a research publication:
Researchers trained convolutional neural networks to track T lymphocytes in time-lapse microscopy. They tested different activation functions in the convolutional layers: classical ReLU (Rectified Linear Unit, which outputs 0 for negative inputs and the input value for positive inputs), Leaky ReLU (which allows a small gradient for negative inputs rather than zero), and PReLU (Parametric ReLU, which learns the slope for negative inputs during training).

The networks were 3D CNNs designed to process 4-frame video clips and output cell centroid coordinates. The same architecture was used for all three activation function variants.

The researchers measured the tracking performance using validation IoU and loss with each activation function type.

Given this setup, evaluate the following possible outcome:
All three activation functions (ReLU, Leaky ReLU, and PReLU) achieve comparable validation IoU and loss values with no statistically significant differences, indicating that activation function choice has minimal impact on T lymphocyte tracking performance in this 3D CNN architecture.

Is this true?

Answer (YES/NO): NO